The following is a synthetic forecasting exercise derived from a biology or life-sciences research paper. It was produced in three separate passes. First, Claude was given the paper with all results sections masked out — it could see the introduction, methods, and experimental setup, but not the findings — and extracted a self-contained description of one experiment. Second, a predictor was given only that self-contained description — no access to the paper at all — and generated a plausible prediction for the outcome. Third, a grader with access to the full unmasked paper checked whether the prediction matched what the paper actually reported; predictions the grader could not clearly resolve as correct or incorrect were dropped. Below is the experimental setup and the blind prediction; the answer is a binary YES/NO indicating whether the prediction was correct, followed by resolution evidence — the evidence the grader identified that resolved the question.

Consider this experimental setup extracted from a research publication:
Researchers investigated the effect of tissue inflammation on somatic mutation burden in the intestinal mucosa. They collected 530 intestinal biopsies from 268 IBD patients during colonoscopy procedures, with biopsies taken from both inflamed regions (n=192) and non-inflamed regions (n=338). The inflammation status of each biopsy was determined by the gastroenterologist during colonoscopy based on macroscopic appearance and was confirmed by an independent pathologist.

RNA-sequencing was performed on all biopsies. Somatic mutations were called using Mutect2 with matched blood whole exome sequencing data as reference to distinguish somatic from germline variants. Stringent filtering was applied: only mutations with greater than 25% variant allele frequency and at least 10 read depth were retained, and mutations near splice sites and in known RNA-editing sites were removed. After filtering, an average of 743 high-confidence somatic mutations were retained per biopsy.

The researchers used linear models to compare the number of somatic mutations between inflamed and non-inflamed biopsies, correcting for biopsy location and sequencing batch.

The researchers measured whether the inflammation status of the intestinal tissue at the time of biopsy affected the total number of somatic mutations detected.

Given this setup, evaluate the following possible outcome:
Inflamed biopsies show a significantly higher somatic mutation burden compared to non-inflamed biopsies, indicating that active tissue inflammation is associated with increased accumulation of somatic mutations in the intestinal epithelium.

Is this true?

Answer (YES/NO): YES